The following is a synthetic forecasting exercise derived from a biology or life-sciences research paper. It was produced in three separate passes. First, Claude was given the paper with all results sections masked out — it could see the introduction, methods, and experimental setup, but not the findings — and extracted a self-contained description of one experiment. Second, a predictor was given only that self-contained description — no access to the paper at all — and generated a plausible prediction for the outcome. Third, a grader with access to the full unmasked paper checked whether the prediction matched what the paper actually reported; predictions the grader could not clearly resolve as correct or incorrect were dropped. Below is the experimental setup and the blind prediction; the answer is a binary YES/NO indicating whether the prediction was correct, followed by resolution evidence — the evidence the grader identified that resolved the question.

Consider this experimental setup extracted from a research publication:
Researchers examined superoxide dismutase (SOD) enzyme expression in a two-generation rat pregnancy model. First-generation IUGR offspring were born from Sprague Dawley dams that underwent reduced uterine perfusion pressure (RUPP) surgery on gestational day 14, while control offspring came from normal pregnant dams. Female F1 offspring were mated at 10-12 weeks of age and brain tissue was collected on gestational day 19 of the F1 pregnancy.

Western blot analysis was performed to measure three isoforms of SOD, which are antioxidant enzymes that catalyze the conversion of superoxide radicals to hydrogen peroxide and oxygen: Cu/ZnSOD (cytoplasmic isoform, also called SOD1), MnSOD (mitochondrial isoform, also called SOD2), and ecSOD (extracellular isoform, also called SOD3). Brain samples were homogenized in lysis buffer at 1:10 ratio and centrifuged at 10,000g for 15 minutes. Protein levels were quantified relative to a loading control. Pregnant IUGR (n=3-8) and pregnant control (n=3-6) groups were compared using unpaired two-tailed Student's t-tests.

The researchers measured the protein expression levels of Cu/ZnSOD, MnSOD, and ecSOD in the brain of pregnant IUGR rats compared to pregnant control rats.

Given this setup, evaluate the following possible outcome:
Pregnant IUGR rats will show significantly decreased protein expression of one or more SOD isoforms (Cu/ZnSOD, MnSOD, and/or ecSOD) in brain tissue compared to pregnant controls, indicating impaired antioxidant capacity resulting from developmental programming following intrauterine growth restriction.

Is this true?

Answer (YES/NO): NO